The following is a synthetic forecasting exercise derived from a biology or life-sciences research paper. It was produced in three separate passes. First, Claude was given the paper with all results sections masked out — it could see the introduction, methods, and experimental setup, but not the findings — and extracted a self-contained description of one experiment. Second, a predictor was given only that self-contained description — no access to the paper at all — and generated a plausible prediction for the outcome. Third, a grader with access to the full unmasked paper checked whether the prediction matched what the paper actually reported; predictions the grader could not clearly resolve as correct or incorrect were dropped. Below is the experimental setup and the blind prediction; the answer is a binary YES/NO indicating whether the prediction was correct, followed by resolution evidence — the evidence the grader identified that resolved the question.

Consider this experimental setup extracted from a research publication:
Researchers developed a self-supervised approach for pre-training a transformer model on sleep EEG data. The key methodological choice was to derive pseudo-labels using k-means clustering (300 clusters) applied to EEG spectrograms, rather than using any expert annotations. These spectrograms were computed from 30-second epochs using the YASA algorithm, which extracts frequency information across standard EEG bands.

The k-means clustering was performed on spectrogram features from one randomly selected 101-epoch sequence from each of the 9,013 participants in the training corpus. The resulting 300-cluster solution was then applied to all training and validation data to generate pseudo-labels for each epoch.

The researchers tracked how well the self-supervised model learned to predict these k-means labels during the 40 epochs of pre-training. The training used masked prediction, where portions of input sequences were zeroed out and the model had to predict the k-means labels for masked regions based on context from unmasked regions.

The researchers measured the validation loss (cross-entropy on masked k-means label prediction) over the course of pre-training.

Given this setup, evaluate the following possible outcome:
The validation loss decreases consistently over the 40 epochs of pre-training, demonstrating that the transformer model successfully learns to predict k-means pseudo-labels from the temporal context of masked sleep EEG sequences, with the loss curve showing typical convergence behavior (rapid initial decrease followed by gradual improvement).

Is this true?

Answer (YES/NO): NO